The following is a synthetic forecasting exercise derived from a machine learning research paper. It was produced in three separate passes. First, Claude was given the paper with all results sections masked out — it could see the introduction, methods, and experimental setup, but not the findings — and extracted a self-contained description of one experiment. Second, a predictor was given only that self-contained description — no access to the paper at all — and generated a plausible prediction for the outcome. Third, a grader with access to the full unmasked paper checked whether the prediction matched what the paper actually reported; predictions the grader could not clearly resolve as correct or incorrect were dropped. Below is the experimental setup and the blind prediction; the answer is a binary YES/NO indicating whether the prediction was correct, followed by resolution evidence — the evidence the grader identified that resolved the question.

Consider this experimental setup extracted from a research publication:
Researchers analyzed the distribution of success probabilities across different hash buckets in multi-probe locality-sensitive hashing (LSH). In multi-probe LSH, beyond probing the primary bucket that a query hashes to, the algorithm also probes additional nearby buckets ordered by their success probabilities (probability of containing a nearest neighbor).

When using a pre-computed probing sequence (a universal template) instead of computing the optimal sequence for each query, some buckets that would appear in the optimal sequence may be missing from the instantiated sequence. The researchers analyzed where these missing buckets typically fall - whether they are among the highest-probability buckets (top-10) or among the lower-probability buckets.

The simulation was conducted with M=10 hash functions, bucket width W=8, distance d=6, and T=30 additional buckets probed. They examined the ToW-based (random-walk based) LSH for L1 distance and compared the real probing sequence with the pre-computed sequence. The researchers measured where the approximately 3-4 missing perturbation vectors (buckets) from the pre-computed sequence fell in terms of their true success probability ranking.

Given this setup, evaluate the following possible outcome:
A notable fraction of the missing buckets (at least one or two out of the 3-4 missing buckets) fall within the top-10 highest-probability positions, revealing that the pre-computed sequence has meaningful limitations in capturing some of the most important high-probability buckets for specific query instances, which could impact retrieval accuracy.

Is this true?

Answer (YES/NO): NO